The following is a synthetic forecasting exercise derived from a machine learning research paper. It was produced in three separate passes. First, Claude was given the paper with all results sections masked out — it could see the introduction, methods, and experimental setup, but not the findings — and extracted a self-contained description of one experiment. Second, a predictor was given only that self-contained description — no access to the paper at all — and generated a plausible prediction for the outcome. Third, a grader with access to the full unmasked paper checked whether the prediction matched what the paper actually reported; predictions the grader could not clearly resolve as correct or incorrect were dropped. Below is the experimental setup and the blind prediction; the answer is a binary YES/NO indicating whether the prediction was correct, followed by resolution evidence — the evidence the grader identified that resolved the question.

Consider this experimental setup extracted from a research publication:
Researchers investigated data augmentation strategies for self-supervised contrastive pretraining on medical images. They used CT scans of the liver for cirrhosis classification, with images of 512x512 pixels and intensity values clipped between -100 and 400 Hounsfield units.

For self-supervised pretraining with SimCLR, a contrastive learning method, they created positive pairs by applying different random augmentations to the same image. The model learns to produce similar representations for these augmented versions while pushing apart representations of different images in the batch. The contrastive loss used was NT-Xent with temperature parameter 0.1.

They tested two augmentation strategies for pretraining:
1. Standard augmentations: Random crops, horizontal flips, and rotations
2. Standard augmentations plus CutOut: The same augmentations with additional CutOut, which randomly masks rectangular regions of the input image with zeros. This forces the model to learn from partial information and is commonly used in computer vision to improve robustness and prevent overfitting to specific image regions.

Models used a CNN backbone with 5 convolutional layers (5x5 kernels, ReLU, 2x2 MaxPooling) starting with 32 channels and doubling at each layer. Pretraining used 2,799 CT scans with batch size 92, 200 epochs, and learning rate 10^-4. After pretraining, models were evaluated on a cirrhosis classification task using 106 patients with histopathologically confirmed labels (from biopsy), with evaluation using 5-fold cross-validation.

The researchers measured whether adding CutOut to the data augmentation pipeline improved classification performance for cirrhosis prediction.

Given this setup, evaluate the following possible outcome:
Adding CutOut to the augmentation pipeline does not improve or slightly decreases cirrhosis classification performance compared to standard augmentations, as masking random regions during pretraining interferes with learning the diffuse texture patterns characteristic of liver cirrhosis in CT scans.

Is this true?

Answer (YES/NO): YES